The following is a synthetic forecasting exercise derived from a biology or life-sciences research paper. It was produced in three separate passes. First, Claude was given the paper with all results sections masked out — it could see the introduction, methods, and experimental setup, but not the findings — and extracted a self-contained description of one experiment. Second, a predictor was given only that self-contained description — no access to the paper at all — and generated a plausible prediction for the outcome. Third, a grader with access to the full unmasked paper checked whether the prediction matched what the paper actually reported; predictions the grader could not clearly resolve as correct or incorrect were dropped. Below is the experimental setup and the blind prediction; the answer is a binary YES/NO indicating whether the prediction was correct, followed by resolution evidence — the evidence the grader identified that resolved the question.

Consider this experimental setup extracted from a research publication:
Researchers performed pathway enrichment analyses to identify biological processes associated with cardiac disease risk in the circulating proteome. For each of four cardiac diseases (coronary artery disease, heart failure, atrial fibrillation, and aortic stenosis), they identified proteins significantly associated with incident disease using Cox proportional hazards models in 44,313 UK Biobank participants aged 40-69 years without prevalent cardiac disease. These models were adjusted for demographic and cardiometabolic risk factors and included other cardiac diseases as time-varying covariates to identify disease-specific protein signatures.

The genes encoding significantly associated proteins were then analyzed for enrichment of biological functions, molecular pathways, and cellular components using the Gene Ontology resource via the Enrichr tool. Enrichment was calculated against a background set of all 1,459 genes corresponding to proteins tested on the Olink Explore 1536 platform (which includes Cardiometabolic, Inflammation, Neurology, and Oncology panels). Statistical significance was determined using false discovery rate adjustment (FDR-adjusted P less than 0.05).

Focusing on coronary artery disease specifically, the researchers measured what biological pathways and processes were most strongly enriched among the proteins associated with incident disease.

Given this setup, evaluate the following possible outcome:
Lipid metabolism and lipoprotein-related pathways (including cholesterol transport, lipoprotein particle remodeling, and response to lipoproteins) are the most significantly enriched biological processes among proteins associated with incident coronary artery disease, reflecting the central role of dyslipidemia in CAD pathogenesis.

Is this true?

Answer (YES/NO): NO